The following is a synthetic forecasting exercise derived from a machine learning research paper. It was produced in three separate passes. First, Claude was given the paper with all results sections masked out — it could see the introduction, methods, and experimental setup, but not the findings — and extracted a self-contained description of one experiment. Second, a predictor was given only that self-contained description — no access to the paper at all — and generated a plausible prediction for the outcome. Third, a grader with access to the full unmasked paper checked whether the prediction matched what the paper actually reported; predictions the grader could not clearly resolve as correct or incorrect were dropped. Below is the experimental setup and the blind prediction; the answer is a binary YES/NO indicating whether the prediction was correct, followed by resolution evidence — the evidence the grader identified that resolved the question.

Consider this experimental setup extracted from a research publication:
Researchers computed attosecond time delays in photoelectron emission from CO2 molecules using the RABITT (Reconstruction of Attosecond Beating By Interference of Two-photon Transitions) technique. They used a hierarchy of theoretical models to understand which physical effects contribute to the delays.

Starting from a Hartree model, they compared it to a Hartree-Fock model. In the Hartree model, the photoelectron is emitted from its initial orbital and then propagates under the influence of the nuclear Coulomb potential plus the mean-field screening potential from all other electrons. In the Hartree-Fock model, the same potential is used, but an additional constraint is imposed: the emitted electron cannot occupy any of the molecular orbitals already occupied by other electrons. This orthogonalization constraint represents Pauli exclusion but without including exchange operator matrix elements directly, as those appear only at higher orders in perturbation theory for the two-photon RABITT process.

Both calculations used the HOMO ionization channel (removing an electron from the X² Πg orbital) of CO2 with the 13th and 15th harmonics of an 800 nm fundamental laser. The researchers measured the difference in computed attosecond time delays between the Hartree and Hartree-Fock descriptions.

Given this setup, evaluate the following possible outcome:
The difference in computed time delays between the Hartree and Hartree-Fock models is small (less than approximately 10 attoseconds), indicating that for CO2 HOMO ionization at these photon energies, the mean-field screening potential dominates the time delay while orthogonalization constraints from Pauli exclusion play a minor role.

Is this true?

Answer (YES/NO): NO